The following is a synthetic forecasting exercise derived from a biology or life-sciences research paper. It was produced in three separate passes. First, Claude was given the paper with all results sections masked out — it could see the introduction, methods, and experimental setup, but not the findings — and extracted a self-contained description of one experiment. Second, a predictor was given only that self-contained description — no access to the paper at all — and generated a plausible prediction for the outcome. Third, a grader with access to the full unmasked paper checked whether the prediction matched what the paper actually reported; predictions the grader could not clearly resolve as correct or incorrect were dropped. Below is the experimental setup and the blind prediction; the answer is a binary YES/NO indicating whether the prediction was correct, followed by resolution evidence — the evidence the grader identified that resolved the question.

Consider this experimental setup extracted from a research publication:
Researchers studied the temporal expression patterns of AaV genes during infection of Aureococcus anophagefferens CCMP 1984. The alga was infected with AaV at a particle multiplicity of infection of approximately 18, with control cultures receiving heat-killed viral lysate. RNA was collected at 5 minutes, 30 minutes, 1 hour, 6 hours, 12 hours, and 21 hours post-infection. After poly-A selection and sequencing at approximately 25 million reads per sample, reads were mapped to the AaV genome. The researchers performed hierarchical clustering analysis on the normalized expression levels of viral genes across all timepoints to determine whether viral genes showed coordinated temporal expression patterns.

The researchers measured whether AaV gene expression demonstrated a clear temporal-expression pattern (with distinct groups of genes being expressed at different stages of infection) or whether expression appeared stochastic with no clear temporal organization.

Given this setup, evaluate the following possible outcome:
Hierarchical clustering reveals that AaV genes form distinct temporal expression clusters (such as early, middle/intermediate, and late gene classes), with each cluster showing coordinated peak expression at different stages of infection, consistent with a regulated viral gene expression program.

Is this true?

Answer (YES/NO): YES